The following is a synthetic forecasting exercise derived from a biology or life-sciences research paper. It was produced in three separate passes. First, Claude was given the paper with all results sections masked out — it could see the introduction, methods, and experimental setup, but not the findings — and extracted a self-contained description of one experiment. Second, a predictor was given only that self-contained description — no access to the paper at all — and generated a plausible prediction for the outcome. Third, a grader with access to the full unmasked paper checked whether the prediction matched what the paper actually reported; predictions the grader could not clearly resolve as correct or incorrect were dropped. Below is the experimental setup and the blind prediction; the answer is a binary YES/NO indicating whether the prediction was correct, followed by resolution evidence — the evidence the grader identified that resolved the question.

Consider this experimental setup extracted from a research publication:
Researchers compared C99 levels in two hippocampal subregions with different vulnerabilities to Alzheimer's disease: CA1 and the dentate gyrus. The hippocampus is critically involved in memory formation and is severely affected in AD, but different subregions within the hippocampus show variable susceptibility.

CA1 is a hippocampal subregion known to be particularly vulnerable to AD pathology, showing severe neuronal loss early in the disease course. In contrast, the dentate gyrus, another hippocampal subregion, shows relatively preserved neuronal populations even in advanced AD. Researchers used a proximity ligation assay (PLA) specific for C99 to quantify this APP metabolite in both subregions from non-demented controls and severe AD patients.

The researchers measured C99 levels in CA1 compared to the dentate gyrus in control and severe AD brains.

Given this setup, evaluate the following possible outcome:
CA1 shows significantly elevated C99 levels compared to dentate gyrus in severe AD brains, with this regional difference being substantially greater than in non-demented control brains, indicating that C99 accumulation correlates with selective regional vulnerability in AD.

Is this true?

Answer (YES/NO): YES